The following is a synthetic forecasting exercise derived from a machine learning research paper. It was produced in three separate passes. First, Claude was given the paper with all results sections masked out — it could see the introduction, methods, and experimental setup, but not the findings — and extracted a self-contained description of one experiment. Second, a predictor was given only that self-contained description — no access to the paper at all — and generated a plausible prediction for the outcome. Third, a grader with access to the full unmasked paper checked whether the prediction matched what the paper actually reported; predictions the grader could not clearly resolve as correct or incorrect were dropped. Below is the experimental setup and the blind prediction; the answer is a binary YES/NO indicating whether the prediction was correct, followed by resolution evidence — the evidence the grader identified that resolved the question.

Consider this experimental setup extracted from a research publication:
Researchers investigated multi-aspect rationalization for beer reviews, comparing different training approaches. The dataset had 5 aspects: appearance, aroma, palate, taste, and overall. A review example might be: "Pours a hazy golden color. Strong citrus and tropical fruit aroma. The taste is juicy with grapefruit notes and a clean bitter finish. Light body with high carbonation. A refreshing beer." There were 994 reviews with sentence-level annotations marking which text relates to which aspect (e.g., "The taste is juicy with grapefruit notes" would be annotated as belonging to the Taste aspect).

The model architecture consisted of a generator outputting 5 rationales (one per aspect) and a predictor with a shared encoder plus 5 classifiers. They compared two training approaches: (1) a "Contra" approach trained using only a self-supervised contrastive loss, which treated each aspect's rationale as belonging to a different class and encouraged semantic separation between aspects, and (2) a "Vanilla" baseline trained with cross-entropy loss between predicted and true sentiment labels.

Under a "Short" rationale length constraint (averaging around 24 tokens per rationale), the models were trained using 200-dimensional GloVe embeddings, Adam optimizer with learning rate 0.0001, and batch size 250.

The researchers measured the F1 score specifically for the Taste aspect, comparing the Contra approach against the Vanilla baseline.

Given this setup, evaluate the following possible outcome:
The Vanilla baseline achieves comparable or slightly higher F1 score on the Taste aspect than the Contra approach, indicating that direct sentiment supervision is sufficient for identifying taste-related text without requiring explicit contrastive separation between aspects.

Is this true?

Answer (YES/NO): NO